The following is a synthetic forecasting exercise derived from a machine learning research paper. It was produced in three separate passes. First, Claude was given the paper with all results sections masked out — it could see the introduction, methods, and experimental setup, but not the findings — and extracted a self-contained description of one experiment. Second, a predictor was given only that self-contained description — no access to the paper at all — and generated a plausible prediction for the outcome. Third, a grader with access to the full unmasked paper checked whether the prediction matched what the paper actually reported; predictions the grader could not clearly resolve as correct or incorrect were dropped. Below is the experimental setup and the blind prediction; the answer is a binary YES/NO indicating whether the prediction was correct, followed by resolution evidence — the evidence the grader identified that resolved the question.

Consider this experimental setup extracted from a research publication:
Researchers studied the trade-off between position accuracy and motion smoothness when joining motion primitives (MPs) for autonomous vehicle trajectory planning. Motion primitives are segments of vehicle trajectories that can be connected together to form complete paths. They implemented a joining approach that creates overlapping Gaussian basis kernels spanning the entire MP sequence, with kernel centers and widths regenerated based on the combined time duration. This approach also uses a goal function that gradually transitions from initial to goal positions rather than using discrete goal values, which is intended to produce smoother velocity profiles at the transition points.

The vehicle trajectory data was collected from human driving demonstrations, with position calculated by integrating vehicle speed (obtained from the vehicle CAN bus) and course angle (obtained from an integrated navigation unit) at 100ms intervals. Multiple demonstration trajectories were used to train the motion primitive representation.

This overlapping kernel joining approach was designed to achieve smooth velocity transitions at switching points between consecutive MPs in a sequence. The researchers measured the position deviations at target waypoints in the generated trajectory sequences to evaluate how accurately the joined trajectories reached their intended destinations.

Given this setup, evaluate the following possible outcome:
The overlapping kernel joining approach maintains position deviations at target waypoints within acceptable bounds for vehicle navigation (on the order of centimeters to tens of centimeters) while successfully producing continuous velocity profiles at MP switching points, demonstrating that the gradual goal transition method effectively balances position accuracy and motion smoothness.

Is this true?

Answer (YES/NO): YES